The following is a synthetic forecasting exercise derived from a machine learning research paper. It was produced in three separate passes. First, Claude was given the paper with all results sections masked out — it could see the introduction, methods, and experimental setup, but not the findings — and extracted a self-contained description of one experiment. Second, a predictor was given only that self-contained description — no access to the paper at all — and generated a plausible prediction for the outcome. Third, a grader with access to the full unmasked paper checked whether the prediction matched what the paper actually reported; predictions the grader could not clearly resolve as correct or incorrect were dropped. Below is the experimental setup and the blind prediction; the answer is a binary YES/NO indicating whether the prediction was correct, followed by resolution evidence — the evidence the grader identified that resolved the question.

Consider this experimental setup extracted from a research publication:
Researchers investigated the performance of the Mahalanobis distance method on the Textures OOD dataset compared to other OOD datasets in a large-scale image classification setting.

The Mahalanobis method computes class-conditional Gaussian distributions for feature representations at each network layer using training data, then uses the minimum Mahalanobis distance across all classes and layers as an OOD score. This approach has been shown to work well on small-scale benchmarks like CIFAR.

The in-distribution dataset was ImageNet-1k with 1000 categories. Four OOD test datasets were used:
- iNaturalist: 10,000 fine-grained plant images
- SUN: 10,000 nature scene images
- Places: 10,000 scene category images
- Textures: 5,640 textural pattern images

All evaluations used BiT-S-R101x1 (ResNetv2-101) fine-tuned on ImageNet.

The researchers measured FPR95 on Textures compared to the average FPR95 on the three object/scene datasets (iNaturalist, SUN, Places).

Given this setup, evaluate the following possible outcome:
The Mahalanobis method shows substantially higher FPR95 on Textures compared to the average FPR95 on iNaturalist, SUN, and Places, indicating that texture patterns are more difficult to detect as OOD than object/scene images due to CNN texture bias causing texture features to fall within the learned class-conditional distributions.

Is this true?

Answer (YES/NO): NO